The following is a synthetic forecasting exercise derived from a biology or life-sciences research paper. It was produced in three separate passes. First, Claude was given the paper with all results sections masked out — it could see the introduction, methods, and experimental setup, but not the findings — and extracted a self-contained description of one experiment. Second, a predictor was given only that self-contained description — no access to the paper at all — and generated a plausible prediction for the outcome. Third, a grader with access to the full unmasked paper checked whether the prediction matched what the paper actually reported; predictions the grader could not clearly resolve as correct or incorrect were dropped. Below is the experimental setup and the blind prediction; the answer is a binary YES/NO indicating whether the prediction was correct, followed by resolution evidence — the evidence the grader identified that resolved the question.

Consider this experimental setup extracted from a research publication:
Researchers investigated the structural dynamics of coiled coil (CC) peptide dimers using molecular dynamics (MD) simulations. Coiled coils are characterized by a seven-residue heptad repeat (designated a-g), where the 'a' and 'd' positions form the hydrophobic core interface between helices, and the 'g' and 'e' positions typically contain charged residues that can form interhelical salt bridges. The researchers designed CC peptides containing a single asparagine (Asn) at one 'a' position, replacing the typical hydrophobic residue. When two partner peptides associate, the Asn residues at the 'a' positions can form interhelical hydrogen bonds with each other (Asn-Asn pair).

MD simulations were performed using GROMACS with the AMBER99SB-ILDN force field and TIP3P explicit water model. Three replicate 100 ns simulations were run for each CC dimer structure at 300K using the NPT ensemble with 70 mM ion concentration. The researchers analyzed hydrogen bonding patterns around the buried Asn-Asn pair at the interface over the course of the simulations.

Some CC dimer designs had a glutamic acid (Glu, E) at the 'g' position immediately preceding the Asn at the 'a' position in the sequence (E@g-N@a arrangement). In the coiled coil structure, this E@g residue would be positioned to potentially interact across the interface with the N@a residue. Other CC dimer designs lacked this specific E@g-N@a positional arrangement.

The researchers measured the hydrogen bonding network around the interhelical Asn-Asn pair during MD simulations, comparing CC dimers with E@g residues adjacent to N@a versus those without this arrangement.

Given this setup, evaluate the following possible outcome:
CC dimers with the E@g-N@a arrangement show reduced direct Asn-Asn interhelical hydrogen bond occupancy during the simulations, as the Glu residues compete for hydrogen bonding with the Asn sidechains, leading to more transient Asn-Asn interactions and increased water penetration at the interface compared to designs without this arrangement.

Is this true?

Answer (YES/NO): NO